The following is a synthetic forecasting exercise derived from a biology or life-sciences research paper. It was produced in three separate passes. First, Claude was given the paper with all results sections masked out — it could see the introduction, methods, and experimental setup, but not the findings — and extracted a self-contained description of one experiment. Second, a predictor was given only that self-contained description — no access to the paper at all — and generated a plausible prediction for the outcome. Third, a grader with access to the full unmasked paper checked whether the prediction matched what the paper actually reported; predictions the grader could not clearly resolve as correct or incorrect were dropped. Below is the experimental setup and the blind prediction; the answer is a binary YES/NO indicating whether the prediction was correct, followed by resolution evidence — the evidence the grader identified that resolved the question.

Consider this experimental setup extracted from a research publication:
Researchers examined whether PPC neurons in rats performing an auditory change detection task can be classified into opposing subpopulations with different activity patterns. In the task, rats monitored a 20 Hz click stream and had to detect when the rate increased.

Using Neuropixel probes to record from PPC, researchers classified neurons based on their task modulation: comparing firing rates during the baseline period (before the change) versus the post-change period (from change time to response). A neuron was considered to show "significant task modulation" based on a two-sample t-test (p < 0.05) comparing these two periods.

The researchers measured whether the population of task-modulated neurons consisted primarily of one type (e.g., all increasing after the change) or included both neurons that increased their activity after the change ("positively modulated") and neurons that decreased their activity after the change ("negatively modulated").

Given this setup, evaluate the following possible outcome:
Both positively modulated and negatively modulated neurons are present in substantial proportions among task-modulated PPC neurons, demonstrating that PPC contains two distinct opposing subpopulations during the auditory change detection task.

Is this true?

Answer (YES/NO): YES